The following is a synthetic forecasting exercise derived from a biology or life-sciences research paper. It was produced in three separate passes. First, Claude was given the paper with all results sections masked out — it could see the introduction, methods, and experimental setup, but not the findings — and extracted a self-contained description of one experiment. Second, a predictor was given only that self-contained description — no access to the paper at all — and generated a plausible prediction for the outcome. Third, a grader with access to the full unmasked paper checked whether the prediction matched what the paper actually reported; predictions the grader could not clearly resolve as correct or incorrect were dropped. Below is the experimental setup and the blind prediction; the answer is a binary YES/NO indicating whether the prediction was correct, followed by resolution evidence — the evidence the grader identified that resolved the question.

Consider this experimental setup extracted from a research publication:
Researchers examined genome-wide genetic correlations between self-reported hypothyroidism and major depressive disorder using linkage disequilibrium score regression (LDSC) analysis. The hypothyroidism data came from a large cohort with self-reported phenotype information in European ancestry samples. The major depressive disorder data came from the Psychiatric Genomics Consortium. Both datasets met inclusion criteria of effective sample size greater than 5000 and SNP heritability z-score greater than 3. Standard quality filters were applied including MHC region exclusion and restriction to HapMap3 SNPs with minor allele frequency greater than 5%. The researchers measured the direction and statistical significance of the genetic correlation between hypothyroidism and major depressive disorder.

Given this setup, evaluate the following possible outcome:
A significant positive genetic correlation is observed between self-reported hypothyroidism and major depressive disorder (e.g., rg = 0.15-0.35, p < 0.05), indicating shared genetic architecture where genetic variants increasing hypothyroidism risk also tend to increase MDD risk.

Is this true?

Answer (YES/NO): YES